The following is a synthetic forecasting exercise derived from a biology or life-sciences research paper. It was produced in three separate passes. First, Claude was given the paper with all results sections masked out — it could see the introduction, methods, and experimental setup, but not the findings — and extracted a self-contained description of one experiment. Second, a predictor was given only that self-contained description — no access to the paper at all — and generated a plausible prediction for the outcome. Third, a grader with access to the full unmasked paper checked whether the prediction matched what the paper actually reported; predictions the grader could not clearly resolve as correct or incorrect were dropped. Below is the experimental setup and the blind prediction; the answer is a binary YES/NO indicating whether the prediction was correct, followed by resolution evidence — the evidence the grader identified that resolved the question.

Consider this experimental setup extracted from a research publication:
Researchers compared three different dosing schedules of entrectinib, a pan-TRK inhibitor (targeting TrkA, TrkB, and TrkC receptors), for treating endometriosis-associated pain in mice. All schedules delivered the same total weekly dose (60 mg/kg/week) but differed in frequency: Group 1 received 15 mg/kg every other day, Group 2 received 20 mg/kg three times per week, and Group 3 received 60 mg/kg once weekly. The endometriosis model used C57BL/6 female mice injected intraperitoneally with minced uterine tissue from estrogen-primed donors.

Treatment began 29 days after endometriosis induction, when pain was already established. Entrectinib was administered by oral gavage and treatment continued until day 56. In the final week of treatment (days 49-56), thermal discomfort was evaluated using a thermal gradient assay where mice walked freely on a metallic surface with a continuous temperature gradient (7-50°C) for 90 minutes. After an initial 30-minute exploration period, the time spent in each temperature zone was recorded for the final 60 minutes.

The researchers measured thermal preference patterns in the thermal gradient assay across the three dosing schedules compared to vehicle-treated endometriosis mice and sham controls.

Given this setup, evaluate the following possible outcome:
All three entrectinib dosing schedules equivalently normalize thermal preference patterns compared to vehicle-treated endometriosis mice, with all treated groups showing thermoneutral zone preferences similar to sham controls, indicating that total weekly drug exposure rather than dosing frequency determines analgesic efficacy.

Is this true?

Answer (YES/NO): NO